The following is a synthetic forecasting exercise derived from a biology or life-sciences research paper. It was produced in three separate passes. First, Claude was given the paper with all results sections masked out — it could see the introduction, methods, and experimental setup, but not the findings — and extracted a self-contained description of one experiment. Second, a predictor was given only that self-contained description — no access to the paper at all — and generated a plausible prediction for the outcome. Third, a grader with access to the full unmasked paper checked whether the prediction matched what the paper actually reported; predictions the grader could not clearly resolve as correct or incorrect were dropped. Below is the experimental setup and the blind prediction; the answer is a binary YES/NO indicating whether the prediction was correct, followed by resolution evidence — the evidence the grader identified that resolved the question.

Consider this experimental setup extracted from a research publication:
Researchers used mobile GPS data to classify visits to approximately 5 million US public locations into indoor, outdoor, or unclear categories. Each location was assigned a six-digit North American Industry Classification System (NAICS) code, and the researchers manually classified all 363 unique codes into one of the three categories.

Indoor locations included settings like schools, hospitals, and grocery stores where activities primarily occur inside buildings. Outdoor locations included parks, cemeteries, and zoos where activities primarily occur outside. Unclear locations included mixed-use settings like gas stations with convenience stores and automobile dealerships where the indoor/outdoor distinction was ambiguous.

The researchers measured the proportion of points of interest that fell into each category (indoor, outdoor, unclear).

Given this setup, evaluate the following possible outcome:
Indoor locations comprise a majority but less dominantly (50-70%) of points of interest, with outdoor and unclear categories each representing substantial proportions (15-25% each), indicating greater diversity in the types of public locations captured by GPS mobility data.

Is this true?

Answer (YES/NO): NO